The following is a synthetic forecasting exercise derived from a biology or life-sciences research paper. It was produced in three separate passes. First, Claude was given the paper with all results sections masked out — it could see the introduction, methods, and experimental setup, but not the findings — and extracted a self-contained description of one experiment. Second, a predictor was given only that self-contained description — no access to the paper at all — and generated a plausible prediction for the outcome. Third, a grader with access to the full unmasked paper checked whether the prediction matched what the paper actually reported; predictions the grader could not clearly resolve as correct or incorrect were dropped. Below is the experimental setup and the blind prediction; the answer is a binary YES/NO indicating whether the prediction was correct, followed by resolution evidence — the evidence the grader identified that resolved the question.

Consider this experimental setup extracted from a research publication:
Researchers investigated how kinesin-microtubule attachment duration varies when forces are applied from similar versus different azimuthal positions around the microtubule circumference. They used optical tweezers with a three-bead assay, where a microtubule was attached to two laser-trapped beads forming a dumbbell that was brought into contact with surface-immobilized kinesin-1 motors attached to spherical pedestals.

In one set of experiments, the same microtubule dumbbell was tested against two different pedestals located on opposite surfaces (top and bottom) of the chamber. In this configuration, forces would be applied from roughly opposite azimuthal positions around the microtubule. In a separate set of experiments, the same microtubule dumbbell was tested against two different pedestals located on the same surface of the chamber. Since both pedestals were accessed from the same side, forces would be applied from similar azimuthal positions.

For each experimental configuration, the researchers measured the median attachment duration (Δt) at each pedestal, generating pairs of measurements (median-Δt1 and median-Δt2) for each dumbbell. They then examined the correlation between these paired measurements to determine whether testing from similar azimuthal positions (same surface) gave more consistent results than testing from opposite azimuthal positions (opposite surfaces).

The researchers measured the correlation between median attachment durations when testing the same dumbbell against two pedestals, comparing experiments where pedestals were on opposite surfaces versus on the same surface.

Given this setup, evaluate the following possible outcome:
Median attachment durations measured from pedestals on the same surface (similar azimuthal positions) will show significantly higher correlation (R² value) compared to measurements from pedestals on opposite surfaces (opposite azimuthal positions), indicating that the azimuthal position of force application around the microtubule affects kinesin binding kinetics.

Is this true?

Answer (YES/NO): YES